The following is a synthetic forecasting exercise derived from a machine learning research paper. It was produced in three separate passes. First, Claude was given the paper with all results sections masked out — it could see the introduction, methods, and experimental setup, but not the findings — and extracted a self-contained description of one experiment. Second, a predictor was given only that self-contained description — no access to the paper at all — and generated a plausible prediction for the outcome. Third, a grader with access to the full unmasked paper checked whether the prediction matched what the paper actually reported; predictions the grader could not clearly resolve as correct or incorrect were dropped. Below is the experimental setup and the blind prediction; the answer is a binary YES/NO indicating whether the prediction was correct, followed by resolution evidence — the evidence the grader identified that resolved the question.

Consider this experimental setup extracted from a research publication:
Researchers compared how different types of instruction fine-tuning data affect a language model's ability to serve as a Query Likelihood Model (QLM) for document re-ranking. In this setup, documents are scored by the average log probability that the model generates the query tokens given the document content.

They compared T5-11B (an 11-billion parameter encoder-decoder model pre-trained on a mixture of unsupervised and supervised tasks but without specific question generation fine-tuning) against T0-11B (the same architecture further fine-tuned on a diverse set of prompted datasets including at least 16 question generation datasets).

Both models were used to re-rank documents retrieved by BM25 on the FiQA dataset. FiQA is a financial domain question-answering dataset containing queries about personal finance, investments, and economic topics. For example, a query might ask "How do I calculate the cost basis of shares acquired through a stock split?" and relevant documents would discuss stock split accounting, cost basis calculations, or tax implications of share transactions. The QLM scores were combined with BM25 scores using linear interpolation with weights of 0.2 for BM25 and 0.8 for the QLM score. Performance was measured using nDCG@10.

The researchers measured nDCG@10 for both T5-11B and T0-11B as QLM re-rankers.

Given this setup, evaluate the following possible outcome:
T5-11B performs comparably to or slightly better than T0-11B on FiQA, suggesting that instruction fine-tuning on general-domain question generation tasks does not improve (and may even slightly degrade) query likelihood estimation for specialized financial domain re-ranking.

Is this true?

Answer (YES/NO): NO